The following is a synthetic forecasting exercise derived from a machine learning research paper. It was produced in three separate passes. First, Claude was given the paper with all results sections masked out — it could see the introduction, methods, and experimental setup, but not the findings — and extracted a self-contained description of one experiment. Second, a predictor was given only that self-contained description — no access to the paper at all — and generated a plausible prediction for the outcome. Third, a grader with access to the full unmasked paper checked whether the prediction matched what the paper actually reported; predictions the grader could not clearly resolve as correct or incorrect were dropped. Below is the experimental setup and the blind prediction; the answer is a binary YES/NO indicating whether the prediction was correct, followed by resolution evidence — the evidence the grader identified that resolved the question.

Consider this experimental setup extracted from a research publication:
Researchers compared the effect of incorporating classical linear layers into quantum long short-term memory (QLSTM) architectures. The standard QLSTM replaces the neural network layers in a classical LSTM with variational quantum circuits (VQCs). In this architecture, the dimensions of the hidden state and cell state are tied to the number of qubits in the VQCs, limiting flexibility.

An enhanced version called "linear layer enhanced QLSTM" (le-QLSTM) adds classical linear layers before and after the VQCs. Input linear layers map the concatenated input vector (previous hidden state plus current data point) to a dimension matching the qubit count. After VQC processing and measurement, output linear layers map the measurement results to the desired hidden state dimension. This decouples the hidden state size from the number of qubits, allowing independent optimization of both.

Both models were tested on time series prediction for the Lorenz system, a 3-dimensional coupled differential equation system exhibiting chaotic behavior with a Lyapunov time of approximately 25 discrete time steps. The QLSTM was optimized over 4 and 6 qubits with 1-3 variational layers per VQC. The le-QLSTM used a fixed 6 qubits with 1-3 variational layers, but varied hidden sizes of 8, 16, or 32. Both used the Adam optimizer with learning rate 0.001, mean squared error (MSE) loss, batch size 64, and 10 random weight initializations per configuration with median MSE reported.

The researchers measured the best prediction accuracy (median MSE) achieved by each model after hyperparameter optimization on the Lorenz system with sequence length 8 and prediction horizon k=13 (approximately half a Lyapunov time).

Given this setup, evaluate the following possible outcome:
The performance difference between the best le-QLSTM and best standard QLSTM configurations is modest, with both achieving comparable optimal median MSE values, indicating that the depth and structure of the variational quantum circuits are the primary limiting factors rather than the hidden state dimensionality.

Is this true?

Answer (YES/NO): NO